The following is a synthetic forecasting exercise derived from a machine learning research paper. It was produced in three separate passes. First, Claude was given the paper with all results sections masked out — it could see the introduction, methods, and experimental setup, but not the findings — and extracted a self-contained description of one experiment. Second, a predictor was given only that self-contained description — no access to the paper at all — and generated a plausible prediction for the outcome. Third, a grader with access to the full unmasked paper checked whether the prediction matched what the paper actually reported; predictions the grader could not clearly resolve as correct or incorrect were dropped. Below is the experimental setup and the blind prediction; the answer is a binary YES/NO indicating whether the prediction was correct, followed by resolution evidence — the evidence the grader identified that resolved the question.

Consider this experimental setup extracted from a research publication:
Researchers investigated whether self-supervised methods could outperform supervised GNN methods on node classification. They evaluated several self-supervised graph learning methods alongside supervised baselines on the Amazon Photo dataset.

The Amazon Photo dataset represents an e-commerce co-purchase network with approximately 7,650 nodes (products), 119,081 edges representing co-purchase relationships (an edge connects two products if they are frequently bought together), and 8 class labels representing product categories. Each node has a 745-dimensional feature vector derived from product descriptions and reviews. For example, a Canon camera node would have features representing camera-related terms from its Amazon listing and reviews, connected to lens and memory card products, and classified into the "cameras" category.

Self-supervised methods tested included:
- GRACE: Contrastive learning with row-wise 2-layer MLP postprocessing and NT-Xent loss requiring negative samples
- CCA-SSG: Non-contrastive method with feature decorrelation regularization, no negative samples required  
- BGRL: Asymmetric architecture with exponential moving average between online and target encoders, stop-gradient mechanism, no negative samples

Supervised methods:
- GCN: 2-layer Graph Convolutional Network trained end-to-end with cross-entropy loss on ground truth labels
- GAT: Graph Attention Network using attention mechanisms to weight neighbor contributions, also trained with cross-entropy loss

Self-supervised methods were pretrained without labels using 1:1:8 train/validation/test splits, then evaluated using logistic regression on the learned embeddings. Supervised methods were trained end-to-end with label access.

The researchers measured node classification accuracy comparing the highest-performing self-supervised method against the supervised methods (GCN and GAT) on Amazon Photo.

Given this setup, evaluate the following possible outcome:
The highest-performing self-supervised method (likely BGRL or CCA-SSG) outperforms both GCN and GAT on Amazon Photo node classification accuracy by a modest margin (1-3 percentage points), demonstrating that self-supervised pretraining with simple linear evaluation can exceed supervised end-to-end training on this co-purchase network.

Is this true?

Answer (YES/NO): NO